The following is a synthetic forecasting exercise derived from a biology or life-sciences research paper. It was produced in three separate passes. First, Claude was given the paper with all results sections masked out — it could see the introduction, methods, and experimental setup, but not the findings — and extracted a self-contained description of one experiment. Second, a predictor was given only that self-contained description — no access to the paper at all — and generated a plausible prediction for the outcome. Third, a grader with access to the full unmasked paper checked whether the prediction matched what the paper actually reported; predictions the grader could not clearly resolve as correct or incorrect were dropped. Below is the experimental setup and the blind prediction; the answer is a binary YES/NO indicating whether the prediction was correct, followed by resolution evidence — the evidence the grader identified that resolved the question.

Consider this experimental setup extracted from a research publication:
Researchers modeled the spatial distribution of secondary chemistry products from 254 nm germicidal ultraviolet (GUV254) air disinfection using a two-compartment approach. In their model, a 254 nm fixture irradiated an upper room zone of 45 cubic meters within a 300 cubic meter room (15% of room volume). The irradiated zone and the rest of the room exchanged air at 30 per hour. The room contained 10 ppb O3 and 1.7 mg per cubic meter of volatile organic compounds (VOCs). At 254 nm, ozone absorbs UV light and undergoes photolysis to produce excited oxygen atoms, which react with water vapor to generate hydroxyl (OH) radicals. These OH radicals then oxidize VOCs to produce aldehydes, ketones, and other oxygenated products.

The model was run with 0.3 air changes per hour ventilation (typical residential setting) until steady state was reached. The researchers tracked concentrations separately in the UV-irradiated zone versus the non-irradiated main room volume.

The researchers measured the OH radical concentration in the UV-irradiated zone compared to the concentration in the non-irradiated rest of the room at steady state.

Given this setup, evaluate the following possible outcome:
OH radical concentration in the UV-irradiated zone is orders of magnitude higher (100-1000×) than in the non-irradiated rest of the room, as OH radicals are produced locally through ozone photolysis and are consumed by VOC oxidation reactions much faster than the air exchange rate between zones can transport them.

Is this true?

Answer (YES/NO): NO